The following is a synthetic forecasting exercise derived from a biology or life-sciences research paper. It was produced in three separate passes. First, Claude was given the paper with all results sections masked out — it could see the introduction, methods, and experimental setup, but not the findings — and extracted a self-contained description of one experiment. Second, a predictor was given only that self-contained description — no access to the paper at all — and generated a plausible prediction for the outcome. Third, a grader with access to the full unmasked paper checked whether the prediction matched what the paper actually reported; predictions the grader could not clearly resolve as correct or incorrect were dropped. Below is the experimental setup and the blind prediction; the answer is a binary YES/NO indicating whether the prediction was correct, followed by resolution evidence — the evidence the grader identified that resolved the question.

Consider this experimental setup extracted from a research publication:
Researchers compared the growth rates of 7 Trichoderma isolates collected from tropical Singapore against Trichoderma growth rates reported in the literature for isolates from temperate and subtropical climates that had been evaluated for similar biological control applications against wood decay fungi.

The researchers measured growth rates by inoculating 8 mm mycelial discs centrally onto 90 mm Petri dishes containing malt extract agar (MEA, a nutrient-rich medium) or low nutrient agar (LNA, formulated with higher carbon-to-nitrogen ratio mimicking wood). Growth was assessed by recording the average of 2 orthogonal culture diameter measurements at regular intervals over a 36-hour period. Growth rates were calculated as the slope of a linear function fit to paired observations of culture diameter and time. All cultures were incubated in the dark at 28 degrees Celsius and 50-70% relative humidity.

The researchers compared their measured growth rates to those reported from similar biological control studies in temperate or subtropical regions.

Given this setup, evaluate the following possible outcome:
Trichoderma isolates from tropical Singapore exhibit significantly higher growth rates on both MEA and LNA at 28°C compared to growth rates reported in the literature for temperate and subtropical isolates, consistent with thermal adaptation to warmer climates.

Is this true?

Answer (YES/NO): NO